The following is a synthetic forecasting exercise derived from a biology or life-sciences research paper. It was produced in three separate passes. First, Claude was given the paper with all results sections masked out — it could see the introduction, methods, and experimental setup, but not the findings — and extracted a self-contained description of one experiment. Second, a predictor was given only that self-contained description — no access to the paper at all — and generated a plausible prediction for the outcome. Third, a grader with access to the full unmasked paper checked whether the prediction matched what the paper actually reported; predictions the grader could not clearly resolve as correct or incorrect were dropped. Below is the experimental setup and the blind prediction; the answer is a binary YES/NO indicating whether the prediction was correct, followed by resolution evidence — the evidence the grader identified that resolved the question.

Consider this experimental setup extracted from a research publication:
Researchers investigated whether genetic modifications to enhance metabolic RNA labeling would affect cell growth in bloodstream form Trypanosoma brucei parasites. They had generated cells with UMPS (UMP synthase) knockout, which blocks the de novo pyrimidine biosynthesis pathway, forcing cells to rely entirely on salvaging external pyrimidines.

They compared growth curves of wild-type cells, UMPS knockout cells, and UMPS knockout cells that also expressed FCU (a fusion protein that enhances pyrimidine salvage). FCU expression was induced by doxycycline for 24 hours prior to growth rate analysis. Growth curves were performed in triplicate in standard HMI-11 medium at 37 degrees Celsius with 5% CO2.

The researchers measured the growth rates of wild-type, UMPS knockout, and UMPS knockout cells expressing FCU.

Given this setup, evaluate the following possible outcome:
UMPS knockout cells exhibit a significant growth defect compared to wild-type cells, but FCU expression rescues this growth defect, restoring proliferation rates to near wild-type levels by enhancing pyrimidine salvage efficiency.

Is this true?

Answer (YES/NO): NO